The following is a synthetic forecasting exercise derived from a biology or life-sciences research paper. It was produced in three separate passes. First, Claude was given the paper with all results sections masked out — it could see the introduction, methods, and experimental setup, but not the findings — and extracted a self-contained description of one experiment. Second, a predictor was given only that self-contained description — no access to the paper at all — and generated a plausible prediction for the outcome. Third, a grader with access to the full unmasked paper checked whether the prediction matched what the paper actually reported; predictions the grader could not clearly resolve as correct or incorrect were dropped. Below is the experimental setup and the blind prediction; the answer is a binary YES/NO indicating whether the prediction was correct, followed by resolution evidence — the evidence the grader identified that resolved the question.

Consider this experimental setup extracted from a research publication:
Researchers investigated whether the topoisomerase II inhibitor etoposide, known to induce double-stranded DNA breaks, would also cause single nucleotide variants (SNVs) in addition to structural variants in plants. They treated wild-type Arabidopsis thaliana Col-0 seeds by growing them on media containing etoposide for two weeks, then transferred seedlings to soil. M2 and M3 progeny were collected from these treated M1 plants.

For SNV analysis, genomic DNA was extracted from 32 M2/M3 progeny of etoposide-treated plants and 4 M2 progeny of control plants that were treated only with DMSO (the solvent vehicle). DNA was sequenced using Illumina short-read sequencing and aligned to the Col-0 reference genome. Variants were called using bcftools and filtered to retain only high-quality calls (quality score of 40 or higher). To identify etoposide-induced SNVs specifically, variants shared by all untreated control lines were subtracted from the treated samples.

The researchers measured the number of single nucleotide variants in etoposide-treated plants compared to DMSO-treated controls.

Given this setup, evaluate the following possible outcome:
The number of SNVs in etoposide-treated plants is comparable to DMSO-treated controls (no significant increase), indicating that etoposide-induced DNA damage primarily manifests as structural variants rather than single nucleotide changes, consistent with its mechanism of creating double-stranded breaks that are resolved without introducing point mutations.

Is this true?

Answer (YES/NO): YES